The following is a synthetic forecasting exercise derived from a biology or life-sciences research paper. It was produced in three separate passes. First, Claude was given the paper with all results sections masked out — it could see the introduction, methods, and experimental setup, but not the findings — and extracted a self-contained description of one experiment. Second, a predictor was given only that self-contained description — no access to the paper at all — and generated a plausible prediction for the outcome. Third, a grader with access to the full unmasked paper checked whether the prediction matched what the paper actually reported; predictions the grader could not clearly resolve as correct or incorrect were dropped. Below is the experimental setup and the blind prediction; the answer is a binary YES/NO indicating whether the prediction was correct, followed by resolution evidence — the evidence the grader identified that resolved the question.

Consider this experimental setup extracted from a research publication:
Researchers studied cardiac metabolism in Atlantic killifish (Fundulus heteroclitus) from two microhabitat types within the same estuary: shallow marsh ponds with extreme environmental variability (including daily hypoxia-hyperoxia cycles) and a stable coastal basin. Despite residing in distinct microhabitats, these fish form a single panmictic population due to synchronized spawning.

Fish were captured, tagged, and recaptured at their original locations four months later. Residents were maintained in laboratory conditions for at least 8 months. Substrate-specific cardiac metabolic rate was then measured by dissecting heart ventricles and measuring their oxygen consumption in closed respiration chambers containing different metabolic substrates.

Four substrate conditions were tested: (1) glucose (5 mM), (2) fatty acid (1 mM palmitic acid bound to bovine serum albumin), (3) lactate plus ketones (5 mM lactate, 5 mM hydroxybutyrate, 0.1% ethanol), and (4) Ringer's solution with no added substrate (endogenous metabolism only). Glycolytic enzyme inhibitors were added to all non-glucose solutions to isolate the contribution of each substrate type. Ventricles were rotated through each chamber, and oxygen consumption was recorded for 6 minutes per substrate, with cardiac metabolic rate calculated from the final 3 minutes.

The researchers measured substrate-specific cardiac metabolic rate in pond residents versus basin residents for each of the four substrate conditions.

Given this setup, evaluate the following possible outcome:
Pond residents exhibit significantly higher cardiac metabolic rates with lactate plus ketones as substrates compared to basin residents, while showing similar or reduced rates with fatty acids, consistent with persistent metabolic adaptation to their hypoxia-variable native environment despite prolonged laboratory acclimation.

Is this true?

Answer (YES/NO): NO